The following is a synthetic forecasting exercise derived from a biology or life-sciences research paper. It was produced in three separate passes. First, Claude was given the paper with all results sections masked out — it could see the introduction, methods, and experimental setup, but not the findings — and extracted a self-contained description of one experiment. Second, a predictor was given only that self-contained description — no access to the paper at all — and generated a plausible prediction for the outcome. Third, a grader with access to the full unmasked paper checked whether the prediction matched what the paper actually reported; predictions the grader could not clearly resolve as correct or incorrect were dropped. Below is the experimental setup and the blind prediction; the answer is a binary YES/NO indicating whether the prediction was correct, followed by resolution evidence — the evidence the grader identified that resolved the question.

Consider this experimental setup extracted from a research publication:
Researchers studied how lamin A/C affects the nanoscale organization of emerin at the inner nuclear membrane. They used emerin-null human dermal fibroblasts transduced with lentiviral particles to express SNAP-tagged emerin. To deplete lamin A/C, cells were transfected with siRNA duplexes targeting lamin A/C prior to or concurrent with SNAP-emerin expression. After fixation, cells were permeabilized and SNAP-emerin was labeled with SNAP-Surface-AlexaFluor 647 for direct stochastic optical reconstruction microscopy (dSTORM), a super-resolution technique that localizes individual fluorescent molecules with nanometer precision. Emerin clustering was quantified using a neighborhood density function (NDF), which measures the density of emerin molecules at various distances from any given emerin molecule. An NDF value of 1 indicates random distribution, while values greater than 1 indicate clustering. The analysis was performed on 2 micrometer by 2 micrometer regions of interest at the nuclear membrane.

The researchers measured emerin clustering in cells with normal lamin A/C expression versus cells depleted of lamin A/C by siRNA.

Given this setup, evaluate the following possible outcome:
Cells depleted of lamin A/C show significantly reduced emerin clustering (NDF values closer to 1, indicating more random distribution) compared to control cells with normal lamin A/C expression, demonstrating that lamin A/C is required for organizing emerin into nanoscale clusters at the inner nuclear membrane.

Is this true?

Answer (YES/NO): YES